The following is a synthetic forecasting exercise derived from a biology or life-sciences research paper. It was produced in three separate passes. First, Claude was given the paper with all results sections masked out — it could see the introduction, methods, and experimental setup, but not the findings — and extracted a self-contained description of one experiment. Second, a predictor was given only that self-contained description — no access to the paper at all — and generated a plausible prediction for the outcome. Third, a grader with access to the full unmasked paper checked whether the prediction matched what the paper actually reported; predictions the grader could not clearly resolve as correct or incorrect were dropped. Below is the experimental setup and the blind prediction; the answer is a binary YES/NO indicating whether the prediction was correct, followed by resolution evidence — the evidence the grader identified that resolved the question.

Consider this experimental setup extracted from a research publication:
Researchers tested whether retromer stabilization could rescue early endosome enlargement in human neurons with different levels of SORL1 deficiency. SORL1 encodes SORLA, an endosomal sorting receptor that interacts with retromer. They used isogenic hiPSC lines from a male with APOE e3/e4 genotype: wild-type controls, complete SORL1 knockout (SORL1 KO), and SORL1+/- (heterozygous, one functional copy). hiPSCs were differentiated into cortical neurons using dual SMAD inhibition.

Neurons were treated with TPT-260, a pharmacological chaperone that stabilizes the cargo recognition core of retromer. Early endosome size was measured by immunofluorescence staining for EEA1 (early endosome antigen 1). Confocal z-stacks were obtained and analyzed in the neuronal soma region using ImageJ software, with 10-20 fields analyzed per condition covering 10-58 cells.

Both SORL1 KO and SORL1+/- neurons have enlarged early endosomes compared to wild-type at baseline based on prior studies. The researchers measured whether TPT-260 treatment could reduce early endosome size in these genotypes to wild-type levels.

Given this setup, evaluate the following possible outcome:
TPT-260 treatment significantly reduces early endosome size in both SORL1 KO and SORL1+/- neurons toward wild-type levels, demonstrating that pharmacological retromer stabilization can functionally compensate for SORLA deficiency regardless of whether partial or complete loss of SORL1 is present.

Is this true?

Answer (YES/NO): NO